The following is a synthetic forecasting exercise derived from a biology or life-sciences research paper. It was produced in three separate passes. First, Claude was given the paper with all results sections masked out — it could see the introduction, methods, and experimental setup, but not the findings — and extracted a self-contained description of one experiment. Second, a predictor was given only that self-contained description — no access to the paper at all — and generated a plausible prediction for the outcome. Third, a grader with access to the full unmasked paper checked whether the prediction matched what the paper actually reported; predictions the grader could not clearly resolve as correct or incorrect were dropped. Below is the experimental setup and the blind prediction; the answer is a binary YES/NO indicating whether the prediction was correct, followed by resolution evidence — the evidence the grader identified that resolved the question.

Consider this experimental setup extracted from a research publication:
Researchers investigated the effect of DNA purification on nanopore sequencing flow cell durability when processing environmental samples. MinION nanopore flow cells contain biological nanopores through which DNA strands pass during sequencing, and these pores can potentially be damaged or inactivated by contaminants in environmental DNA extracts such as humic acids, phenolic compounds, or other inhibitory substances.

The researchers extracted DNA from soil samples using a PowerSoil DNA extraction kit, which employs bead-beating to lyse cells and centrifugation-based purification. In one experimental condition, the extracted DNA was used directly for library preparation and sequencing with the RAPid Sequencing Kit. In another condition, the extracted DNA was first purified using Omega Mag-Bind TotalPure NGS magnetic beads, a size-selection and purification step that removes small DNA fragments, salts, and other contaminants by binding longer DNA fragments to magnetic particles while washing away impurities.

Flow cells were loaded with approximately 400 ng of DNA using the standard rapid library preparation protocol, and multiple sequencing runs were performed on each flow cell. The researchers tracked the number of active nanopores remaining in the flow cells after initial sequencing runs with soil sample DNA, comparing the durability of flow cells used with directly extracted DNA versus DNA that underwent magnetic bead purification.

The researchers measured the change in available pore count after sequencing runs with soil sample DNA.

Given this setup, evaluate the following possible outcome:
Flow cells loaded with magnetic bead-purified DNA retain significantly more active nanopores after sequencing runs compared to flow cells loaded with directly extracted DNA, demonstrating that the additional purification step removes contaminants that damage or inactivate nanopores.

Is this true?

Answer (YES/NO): YES